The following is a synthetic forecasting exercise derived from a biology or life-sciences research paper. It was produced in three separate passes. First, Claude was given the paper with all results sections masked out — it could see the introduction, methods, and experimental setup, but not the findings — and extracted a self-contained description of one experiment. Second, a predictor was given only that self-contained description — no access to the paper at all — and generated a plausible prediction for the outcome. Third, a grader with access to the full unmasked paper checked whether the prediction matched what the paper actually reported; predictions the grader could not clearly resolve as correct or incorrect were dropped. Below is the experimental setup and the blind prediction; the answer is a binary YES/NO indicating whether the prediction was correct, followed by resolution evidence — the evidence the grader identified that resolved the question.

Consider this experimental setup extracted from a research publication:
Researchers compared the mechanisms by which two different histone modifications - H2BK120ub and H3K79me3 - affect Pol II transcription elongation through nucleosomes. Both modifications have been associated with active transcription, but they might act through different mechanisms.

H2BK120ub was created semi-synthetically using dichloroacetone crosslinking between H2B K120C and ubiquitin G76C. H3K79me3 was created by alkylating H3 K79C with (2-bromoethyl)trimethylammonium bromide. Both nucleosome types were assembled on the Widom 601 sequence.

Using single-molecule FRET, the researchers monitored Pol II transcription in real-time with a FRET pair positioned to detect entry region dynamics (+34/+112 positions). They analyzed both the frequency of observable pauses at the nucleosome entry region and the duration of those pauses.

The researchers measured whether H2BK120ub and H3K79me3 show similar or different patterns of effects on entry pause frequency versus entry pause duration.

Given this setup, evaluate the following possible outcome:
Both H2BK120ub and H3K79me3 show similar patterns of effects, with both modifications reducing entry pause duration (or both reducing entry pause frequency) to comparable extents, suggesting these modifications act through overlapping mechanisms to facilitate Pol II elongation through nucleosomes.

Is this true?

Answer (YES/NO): NO